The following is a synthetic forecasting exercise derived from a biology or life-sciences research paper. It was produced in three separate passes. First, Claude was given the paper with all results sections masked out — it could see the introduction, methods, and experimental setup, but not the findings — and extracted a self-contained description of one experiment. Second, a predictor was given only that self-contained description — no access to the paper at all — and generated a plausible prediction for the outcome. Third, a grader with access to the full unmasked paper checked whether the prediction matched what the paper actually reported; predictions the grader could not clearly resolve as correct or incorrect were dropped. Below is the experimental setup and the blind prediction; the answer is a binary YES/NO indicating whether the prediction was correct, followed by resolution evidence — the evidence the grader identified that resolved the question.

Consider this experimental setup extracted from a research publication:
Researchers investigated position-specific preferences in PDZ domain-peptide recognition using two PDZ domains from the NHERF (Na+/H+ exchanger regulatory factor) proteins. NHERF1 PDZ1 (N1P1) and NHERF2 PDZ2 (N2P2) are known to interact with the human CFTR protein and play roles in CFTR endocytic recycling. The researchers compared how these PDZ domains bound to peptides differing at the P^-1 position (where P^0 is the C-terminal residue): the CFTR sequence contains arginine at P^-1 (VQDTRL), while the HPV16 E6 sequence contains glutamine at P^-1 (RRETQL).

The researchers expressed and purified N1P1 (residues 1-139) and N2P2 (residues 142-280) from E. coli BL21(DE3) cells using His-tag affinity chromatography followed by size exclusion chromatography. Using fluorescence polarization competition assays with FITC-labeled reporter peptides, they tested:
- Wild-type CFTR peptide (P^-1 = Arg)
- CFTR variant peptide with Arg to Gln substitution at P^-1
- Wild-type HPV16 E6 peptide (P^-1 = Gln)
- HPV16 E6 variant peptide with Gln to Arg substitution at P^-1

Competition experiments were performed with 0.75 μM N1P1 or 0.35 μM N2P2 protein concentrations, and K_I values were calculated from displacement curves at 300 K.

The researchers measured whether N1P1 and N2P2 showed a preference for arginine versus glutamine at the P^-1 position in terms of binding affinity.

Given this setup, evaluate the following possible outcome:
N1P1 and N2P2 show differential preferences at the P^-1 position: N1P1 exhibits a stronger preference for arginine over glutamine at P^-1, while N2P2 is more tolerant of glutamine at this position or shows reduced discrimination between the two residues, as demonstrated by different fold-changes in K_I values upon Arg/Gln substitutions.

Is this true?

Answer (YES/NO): YES